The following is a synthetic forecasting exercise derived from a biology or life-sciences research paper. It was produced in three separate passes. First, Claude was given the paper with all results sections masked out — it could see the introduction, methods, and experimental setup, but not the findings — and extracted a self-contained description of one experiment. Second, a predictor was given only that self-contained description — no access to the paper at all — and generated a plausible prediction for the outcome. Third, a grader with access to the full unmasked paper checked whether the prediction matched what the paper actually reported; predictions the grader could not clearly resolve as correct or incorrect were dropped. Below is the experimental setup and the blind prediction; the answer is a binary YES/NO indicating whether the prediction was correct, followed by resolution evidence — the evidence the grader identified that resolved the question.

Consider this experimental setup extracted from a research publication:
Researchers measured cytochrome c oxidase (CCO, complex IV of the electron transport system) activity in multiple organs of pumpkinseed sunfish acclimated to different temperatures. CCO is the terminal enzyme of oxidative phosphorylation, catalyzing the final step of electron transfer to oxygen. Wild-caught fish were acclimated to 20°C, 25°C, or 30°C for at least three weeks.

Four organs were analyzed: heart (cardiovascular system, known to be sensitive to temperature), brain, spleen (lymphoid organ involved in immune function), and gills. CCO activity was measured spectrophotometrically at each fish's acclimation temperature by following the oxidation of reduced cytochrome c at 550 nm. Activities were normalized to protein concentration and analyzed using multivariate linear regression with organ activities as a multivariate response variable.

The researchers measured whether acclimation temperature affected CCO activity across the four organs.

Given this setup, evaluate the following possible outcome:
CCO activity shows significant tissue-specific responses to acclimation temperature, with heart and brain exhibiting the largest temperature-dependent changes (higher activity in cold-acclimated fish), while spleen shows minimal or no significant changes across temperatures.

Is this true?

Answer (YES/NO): NO